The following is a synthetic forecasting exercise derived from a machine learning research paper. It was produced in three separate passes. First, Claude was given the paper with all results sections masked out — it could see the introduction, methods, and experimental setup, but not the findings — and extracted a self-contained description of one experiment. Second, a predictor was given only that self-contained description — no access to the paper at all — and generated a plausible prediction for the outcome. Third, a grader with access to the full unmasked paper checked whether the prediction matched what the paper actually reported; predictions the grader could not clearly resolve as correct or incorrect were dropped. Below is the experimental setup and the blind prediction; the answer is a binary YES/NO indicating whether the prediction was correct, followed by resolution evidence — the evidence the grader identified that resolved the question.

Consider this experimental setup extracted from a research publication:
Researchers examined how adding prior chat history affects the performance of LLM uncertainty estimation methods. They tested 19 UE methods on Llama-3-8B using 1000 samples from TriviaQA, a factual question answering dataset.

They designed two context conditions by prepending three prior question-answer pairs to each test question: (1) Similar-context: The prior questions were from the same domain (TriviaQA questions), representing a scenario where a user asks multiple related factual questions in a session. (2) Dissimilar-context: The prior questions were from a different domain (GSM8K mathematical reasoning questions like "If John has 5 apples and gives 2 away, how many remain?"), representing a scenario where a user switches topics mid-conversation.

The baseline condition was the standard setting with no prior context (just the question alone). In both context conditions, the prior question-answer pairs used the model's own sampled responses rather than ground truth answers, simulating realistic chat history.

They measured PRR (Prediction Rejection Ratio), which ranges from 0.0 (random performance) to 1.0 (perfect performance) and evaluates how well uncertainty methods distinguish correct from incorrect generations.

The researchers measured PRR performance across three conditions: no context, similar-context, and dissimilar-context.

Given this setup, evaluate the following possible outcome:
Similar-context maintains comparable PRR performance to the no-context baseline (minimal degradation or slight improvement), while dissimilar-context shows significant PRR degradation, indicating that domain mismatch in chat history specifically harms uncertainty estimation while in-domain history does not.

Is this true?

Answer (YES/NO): NO